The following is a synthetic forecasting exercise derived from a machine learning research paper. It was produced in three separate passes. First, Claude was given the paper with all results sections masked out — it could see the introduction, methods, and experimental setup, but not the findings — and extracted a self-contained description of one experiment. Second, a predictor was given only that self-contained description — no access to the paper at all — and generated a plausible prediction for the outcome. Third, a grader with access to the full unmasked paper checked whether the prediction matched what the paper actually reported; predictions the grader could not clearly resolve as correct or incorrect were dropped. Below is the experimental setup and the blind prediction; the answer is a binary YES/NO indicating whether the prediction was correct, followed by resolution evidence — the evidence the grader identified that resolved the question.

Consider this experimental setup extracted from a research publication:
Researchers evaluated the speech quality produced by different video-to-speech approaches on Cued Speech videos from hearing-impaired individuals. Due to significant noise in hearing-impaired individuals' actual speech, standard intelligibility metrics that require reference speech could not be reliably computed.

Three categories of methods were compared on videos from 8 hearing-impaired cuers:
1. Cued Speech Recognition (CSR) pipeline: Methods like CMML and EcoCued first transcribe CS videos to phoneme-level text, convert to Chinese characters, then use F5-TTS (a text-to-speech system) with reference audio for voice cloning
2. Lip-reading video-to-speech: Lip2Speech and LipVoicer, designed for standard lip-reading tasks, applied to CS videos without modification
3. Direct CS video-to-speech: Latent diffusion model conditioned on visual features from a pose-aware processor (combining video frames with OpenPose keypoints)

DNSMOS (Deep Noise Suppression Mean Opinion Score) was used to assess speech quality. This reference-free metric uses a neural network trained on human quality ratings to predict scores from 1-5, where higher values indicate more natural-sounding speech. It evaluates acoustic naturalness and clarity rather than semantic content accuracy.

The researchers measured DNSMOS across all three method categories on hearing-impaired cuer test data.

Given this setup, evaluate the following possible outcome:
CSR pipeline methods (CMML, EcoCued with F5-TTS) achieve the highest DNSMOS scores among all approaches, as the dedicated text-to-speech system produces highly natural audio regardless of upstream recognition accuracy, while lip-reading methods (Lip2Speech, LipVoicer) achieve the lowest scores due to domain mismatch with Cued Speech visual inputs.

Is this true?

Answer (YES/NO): NO